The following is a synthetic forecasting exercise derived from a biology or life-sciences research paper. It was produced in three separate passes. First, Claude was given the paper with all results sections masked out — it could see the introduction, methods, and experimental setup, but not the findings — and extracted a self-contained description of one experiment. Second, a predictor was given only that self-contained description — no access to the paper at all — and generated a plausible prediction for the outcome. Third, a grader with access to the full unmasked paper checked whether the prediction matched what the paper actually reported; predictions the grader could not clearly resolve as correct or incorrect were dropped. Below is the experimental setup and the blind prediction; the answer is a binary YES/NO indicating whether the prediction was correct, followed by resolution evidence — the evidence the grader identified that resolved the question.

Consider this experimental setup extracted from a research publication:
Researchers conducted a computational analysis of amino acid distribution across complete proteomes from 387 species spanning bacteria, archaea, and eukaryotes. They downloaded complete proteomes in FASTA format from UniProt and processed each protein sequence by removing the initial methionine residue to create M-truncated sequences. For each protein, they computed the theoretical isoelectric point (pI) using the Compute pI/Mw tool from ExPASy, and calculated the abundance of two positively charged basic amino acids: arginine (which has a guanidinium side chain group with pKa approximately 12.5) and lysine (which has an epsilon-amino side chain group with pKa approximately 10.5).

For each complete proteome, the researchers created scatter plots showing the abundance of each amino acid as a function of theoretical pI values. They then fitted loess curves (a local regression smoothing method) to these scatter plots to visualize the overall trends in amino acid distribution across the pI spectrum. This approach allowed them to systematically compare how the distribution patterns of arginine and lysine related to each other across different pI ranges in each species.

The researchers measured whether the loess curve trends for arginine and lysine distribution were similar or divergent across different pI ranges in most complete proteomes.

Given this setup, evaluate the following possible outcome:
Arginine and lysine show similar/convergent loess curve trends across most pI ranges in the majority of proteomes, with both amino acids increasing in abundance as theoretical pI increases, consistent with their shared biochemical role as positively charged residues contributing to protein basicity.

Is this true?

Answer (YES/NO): YES